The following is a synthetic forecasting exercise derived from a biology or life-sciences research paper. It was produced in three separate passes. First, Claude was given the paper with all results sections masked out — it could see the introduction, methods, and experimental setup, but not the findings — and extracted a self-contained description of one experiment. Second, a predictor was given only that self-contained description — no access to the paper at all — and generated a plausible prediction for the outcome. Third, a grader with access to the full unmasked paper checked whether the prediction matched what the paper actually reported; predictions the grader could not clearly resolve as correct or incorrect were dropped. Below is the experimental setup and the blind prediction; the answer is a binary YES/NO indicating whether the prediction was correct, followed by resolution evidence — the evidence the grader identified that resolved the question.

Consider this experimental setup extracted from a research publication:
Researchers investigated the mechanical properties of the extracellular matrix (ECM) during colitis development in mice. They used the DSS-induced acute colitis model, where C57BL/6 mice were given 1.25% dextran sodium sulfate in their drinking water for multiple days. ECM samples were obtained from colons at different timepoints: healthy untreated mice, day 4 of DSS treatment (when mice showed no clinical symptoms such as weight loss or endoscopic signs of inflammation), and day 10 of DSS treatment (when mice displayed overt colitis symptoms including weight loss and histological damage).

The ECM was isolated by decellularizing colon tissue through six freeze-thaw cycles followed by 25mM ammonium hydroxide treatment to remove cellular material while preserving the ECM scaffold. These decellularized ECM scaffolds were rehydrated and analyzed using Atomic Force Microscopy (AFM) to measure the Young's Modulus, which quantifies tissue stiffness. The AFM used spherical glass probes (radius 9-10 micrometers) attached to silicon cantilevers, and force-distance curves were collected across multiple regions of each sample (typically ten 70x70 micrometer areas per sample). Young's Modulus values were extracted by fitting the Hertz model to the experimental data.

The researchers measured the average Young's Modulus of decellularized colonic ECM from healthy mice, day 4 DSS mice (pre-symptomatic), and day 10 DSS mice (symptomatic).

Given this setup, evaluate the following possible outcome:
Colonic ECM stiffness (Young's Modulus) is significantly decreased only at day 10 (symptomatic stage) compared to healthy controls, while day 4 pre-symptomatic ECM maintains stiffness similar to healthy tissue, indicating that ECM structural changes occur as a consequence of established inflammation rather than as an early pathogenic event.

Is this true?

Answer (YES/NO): NO